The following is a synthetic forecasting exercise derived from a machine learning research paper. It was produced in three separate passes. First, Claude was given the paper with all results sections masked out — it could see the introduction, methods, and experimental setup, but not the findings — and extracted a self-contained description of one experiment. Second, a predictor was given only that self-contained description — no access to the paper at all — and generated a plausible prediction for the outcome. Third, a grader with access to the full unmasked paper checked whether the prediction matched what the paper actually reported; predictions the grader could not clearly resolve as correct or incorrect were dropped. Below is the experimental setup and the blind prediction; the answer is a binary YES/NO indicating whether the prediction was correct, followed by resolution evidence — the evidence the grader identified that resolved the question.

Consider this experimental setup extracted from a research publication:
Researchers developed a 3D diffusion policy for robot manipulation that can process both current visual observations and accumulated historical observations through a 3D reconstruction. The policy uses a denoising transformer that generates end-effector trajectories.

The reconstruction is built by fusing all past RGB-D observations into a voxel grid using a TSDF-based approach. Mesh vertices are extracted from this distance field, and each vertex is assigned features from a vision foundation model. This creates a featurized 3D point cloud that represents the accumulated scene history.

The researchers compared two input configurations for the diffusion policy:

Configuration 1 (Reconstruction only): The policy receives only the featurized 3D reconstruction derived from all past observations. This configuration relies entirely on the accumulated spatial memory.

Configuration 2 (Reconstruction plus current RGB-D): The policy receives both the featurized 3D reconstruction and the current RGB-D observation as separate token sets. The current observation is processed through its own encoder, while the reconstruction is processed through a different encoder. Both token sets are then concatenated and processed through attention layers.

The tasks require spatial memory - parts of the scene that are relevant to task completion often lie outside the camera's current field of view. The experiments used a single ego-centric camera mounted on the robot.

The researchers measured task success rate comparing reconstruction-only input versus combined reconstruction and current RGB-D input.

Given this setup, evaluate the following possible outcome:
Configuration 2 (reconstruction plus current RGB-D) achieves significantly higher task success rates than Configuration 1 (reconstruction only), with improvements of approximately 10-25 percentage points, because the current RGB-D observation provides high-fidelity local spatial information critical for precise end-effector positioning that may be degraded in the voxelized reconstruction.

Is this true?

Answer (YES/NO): NO